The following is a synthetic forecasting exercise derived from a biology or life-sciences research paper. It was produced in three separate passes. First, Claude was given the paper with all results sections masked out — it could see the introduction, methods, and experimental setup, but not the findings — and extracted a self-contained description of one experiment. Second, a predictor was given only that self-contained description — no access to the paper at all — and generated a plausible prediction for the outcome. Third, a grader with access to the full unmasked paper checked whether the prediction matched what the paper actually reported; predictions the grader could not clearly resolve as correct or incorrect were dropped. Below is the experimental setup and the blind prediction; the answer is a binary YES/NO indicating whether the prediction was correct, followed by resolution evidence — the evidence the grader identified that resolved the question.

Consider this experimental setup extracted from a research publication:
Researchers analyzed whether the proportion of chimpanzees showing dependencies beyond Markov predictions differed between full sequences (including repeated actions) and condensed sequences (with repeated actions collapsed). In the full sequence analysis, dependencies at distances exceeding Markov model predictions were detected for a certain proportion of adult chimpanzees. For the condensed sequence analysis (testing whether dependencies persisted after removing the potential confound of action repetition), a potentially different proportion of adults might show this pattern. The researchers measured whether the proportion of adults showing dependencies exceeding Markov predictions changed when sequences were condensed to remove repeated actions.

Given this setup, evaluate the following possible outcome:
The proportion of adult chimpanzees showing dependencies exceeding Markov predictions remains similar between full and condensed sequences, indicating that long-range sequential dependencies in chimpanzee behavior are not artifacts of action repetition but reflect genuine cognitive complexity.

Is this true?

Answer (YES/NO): NO